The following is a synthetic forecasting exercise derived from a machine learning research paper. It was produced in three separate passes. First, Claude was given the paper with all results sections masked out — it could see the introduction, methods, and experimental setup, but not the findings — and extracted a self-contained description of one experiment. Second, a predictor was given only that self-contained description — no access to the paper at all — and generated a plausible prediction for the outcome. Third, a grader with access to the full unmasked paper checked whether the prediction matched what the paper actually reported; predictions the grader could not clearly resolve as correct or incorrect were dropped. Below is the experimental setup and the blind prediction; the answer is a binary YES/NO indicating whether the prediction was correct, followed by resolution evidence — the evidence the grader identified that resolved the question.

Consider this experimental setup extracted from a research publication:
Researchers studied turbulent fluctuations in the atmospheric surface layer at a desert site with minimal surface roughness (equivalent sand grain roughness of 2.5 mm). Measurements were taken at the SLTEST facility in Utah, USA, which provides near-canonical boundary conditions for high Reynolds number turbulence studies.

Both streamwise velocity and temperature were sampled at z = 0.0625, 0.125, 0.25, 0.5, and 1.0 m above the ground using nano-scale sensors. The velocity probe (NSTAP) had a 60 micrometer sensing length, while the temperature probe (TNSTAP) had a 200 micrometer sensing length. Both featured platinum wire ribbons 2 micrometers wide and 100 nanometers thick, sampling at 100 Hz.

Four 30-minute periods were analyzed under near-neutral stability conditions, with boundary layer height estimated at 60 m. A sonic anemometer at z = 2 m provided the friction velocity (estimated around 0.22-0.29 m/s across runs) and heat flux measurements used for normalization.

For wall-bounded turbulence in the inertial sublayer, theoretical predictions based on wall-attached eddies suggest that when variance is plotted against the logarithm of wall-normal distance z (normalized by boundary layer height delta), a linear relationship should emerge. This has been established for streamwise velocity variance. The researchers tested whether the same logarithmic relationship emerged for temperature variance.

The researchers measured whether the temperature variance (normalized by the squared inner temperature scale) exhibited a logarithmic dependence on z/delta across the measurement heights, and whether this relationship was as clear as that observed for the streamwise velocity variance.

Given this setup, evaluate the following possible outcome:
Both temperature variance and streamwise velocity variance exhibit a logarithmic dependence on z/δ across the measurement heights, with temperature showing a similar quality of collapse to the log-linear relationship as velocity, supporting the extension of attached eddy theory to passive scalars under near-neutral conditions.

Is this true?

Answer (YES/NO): YES